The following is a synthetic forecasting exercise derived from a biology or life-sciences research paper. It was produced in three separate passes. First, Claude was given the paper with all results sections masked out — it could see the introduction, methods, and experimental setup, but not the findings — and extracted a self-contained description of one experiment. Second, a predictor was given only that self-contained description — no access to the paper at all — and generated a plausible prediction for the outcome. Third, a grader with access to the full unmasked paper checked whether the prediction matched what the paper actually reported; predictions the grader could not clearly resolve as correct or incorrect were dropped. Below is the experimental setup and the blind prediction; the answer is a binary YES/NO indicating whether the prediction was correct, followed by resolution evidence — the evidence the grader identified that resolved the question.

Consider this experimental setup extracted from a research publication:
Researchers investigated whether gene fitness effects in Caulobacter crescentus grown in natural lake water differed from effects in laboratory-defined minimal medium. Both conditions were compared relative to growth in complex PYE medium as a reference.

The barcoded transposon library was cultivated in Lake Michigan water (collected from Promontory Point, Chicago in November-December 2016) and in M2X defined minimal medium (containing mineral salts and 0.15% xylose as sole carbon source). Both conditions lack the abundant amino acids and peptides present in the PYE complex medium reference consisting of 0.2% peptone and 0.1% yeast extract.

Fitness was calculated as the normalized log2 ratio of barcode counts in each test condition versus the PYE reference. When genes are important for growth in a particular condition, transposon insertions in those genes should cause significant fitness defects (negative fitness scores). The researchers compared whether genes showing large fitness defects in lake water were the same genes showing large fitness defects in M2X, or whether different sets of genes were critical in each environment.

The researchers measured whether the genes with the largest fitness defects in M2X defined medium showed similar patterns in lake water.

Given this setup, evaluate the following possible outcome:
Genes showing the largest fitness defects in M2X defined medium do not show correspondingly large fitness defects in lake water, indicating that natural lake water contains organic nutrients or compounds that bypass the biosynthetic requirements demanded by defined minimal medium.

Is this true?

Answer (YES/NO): YES